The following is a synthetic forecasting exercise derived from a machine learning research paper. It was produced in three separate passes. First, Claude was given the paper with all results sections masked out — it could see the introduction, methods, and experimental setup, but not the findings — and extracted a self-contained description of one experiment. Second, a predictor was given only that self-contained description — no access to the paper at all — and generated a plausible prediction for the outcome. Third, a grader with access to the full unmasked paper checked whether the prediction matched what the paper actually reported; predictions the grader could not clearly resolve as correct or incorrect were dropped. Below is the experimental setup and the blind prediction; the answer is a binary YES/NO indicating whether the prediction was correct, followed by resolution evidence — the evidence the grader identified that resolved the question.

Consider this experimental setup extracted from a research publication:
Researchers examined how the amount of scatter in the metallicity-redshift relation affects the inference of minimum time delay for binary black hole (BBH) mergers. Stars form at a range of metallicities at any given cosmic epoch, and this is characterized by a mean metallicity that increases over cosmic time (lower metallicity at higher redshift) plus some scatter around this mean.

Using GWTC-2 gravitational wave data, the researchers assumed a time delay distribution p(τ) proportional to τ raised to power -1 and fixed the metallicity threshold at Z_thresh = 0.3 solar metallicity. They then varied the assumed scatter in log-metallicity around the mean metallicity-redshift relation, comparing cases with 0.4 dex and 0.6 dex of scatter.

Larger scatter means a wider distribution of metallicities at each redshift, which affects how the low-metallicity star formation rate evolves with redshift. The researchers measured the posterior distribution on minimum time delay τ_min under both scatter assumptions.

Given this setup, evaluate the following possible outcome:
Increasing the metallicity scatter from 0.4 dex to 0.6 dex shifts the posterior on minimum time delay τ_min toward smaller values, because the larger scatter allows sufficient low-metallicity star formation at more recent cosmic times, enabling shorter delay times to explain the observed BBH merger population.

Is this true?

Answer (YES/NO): YES